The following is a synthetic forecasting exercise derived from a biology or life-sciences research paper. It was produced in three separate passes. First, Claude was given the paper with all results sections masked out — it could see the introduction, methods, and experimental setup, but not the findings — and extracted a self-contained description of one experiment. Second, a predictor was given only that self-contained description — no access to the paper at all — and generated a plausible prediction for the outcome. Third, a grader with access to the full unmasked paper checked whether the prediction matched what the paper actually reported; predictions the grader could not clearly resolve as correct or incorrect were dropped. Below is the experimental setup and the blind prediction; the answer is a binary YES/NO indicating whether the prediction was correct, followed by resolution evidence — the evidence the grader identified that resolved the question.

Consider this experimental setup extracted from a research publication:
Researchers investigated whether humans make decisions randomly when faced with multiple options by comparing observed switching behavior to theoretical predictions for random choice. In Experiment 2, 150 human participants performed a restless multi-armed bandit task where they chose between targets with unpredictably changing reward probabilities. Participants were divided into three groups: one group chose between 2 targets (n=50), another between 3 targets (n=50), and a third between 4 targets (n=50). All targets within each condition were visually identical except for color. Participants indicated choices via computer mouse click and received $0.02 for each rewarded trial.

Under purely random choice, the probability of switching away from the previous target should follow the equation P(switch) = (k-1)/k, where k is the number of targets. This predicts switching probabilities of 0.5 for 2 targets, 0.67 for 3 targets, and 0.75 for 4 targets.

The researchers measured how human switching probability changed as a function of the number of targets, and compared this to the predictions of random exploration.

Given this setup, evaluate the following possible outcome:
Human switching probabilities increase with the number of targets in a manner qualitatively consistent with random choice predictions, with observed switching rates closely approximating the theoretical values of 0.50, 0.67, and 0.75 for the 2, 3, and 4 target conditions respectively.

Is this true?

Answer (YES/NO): YES